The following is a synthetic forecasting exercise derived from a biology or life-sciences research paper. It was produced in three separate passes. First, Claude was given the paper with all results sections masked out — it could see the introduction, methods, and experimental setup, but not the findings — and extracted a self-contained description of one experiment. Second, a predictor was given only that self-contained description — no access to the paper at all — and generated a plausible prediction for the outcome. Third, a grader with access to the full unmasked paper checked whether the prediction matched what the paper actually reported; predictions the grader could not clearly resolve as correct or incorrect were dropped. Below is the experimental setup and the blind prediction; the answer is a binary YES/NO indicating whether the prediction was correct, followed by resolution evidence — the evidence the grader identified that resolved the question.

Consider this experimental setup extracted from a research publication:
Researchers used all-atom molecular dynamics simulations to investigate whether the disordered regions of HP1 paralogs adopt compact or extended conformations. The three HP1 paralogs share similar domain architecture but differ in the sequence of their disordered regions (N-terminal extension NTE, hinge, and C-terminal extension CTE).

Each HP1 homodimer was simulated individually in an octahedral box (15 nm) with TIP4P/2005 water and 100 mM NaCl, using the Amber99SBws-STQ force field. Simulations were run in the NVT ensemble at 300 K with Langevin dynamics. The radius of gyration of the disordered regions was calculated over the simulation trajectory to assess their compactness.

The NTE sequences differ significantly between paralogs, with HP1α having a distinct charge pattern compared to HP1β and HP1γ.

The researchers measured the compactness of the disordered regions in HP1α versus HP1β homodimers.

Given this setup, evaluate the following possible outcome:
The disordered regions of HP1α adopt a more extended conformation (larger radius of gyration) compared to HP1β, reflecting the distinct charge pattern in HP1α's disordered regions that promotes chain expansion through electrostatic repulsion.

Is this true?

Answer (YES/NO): NO